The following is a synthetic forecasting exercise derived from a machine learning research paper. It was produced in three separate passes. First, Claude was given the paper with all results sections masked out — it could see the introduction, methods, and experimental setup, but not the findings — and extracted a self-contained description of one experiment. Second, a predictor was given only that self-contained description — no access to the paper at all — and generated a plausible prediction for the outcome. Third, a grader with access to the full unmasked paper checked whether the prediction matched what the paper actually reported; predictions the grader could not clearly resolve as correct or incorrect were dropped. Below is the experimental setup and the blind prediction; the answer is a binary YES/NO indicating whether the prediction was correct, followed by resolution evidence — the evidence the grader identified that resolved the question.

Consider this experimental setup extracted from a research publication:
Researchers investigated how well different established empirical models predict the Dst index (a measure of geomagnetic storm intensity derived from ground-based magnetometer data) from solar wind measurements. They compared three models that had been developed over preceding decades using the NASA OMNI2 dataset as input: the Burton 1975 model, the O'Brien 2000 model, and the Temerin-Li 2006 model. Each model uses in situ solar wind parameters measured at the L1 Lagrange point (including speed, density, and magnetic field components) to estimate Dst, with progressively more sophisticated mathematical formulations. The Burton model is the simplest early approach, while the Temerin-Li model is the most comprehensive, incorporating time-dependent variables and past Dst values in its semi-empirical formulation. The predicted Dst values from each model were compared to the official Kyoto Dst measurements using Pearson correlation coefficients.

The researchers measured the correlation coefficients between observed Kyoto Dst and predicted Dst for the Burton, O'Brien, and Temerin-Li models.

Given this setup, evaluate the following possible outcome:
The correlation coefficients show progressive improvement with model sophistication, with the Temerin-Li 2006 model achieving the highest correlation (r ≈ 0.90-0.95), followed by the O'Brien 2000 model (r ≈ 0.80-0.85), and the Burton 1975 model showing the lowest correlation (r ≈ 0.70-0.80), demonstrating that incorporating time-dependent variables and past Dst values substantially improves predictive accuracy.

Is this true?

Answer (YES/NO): YES